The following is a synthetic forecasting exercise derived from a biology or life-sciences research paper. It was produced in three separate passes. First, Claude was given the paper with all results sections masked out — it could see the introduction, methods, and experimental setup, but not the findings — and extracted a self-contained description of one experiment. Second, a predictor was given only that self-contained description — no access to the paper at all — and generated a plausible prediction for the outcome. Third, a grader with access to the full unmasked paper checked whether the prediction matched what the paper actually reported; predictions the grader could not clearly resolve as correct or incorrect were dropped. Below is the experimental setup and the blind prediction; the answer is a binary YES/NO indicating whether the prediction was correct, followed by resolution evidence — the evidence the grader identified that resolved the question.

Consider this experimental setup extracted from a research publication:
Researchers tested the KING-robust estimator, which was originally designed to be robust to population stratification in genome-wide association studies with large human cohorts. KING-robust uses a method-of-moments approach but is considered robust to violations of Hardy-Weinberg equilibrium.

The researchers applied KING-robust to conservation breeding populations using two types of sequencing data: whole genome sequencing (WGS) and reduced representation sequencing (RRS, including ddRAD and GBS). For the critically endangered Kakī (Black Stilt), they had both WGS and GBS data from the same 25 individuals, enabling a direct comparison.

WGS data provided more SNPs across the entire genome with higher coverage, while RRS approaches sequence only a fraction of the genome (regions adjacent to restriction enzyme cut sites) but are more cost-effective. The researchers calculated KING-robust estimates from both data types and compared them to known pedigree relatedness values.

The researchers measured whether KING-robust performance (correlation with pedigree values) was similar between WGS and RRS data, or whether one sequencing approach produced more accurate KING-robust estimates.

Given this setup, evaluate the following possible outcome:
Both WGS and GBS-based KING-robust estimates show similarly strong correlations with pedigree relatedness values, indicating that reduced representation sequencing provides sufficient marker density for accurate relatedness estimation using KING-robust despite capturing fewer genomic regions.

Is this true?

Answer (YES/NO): NO